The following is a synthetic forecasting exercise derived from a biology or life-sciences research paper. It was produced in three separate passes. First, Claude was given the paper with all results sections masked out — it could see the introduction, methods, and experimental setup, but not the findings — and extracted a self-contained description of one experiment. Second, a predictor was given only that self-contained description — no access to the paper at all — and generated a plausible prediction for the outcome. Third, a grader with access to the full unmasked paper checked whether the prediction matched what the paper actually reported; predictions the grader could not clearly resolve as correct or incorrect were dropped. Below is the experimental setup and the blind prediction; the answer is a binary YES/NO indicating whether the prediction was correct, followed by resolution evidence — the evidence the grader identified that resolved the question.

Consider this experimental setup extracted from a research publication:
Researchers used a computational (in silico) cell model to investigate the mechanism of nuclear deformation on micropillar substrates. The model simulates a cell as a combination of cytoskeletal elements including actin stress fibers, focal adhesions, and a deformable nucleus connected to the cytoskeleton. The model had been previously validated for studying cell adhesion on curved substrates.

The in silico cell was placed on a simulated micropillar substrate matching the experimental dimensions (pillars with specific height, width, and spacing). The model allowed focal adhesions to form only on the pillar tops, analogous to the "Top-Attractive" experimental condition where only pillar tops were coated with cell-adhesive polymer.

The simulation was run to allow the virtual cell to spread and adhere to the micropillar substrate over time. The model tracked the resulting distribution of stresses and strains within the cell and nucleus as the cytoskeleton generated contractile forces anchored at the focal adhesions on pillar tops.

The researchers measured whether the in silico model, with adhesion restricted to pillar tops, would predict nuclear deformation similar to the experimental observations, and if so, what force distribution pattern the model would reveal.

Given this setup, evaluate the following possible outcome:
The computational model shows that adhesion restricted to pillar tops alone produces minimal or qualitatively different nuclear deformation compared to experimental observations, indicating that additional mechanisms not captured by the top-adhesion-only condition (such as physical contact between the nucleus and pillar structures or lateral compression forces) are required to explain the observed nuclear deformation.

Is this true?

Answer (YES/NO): NO